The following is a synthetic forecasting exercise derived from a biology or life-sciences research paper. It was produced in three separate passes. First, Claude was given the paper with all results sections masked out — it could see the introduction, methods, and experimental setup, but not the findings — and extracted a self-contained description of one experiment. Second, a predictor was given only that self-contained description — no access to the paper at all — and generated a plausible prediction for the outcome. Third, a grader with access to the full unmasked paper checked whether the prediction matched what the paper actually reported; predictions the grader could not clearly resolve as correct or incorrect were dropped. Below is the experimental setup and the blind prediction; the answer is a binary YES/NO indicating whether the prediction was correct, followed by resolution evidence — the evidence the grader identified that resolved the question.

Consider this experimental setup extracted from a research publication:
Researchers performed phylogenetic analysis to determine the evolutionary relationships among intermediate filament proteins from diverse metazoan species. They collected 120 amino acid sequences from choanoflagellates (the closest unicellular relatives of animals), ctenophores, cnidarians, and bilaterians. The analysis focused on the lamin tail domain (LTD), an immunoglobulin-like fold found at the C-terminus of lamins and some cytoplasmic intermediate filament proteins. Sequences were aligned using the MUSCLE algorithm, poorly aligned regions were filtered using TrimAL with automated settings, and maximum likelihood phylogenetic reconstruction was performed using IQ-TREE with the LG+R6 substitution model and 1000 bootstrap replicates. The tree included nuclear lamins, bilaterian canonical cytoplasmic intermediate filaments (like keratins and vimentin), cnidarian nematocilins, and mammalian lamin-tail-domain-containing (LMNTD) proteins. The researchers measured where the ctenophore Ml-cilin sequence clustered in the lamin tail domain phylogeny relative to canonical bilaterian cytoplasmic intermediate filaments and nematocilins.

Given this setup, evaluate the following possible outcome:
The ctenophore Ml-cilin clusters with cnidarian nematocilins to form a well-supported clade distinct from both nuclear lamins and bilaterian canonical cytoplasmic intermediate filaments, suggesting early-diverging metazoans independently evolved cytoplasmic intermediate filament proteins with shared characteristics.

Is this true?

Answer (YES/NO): YES